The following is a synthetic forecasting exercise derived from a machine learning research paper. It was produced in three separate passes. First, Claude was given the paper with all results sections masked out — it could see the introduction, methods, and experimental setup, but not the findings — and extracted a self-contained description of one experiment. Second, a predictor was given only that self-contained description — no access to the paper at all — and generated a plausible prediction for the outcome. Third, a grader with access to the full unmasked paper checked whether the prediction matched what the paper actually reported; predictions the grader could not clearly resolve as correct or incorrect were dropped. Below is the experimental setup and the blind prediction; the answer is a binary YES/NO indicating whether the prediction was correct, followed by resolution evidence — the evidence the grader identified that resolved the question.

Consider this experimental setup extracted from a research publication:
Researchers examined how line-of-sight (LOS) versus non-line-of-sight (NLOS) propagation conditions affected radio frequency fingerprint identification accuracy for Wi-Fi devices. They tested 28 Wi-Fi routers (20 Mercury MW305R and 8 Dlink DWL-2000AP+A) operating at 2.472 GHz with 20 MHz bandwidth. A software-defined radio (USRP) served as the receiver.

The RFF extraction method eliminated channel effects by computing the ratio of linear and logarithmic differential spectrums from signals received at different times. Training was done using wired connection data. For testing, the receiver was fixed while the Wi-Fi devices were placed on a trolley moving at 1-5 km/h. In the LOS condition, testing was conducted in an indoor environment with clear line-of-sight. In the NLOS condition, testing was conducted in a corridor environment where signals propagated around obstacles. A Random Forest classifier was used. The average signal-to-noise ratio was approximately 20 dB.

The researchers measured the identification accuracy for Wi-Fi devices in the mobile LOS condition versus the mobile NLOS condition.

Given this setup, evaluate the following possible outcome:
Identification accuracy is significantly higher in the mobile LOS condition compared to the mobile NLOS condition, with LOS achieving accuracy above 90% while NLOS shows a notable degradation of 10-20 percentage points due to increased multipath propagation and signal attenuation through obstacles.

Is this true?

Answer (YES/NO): NO